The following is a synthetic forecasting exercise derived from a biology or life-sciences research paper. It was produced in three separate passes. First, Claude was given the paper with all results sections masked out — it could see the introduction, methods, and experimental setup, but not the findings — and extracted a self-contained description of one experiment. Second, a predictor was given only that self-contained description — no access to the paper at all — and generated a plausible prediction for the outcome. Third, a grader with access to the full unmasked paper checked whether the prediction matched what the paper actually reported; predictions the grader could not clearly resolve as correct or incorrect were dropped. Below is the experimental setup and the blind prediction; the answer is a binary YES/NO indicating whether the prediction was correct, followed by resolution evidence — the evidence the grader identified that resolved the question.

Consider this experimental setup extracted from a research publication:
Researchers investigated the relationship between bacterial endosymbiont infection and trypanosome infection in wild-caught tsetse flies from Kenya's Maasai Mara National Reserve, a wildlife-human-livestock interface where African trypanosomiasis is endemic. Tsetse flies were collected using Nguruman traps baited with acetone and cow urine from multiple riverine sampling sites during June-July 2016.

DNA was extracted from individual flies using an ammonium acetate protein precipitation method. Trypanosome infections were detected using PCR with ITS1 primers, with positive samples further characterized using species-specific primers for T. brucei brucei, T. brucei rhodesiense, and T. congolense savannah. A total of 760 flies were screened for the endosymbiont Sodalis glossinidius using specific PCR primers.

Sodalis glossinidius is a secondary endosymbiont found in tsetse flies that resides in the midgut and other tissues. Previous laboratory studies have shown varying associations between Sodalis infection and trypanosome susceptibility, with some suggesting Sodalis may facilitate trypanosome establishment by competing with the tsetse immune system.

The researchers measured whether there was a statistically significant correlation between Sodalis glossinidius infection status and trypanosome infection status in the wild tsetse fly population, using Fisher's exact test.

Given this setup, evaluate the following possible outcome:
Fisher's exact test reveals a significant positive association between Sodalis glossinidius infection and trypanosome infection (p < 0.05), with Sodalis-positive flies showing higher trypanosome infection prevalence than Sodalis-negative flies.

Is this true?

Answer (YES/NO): YES